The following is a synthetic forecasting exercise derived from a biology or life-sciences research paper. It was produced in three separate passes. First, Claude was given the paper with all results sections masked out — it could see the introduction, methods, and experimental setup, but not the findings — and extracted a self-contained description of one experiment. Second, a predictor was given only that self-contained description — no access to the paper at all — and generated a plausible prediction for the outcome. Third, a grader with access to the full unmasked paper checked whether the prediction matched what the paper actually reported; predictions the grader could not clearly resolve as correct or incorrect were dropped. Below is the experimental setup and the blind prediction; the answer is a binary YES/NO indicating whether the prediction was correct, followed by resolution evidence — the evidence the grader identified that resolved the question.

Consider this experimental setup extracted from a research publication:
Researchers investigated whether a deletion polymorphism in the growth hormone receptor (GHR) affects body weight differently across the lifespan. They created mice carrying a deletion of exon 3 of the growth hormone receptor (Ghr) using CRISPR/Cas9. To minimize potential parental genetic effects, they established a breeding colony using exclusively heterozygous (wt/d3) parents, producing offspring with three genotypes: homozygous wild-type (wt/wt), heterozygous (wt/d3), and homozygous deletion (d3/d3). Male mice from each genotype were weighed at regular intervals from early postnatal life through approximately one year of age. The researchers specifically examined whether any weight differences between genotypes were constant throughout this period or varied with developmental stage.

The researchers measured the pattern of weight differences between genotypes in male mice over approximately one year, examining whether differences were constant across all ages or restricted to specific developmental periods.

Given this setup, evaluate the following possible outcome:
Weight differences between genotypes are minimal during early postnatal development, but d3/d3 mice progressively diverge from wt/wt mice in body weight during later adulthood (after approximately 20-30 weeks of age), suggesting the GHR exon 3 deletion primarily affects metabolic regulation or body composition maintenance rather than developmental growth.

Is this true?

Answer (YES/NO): NO